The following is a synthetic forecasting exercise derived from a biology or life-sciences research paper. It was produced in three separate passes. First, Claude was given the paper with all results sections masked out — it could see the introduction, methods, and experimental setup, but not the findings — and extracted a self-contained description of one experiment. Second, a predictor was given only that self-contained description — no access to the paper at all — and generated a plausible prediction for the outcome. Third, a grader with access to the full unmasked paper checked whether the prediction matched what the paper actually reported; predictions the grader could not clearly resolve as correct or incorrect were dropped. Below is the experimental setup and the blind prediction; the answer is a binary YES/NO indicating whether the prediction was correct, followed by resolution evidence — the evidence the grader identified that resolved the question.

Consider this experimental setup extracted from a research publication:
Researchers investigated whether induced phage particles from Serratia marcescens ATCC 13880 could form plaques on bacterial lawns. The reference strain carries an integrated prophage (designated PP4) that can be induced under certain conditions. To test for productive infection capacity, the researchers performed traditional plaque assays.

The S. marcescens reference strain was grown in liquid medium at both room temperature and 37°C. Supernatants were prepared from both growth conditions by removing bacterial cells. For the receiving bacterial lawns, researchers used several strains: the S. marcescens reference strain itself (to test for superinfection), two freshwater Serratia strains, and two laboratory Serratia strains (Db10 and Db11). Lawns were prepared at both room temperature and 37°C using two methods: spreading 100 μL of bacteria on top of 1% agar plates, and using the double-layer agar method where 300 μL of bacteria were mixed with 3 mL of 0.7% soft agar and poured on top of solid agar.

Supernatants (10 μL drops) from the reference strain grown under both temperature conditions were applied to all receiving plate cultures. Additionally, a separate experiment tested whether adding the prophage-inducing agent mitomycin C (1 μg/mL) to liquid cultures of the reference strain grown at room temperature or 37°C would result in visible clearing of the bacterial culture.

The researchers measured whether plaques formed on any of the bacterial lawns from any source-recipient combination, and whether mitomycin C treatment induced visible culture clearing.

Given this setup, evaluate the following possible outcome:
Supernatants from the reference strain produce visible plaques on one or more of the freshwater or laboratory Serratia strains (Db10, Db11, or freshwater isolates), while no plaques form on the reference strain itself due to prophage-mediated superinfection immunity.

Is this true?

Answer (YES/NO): NO